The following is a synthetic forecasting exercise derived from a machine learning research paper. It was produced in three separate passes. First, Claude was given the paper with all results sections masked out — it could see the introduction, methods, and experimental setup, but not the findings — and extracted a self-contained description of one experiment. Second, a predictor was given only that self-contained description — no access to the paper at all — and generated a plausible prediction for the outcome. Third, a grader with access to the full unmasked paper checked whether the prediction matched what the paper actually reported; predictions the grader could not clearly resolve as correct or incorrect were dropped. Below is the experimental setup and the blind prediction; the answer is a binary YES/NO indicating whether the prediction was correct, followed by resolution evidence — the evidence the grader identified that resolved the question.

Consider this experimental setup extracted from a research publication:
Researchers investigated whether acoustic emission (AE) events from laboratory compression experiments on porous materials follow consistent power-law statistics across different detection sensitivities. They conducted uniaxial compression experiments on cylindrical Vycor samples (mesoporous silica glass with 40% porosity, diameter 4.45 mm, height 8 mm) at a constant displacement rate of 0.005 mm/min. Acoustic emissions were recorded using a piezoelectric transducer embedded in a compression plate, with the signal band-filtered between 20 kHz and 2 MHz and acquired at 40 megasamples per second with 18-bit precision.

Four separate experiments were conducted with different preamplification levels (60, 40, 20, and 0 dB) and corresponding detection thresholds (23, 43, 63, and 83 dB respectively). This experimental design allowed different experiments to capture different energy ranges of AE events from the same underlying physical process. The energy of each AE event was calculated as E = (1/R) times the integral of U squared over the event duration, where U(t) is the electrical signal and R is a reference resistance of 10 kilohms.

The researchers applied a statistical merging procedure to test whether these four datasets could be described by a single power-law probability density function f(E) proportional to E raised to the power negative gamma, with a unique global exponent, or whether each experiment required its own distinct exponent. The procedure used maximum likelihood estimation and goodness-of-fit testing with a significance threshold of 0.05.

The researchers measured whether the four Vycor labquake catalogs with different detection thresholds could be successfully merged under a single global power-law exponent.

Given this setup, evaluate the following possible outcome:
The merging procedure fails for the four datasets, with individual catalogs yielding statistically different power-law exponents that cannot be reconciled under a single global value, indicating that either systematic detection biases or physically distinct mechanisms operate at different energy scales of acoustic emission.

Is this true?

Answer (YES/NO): NO